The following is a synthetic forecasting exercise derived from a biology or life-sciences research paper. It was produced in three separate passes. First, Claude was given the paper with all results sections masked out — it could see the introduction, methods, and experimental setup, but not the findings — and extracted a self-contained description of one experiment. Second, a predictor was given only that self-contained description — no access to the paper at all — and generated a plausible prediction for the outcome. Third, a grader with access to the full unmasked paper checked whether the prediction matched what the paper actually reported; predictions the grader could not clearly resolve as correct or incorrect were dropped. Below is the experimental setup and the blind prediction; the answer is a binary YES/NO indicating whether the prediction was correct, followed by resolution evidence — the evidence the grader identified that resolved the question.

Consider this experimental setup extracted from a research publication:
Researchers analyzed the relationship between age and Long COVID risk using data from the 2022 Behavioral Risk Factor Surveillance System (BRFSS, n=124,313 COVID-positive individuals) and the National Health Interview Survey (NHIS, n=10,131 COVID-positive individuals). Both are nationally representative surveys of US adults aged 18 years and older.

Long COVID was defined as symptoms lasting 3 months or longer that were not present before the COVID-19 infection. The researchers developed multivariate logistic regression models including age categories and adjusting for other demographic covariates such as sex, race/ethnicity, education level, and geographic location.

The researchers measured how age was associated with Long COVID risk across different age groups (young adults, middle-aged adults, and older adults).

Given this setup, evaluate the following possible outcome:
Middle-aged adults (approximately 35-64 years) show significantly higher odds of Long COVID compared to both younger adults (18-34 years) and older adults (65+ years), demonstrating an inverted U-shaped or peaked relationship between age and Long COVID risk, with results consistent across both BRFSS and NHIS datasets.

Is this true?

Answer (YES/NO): YES